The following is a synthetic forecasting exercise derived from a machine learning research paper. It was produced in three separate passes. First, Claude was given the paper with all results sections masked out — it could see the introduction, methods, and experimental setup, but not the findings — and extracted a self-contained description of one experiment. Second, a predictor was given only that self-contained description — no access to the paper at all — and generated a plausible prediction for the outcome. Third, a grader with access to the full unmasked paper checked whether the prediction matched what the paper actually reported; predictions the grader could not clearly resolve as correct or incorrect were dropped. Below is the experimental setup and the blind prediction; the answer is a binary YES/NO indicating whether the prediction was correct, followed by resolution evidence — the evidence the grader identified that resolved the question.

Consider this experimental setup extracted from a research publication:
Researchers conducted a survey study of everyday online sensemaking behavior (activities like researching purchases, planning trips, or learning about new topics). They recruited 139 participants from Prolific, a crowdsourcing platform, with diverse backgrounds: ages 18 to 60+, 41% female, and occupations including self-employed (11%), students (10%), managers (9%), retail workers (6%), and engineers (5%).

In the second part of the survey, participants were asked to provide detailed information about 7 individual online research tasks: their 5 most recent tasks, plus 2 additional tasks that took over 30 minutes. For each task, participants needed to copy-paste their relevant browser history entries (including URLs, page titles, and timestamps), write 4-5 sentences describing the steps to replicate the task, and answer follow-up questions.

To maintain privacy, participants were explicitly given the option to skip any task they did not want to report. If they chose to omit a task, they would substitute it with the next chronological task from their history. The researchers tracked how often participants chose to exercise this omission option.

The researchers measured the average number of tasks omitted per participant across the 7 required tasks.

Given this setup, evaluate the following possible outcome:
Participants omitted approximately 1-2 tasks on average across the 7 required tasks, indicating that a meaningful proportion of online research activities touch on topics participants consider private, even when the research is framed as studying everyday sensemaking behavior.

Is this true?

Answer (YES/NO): NO